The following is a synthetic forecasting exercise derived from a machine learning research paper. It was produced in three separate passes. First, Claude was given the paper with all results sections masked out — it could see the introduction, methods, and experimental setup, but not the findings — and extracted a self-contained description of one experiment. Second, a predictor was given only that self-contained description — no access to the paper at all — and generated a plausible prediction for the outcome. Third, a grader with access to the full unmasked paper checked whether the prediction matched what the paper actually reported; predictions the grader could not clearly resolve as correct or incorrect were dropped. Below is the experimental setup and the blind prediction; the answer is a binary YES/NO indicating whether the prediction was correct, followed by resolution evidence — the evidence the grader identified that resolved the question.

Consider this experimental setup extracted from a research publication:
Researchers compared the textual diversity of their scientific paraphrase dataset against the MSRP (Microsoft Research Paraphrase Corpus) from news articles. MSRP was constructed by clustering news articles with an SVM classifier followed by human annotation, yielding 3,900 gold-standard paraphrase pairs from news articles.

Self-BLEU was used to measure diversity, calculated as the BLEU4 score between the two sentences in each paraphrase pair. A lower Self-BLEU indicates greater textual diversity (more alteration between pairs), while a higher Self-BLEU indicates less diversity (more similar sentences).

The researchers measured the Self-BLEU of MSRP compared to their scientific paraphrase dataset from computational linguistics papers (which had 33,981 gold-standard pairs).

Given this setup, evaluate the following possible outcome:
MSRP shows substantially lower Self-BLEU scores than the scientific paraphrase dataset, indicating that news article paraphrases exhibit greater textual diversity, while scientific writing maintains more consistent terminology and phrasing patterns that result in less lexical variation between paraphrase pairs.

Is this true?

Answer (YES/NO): NO